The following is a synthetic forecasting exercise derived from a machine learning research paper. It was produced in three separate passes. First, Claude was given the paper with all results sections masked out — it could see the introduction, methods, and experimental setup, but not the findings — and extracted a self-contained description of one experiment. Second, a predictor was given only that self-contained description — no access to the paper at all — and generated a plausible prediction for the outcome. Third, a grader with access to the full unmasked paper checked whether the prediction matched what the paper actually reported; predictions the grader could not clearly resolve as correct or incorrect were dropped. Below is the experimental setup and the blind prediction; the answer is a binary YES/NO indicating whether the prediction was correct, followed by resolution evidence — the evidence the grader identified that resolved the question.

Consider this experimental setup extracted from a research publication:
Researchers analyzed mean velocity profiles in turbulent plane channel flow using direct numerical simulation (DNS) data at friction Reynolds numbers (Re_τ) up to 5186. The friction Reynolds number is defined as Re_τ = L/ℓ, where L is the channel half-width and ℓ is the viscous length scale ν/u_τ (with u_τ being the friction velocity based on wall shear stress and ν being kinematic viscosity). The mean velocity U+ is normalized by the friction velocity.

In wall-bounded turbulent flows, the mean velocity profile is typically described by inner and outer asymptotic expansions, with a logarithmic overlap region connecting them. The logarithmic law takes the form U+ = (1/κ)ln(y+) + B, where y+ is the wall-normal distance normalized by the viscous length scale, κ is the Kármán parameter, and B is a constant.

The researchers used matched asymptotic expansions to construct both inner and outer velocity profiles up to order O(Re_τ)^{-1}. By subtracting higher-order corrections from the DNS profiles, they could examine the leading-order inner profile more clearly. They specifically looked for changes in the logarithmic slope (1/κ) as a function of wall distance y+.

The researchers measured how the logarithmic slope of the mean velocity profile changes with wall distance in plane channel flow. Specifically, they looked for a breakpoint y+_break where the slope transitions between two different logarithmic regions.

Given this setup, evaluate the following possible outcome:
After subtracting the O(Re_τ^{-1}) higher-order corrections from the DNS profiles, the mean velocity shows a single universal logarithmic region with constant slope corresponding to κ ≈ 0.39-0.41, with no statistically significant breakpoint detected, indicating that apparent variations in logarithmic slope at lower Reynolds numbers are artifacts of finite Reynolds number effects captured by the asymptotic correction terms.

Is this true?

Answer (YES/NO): NO